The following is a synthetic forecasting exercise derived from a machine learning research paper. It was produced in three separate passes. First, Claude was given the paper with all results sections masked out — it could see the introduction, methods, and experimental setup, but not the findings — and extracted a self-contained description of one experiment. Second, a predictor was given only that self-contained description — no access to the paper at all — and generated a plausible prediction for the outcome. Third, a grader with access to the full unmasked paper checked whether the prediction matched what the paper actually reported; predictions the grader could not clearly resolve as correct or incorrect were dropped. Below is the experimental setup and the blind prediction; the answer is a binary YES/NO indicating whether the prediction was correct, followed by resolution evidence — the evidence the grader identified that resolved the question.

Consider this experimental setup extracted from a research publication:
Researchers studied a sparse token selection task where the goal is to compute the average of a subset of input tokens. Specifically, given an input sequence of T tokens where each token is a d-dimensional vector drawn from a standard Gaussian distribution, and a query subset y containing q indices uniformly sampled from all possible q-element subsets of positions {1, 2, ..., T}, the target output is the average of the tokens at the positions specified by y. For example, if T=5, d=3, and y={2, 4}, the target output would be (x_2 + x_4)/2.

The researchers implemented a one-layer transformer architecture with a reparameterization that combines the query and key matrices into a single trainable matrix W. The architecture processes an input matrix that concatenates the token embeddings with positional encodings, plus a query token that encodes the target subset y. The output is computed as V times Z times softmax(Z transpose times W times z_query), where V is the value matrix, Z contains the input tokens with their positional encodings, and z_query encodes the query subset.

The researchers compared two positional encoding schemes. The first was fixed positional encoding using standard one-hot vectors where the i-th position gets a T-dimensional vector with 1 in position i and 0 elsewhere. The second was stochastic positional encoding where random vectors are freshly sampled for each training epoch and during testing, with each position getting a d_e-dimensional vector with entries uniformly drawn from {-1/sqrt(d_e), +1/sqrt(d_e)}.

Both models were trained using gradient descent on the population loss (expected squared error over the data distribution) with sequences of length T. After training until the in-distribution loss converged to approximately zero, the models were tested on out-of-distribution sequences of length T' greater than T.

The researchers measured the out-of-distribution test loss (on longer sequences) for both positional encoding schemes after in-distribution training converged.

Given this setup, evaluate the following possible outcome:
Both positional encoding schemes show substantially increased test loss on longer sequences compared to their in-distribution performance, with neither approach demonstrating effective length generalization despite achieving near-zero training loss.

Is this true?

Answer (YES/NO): NO